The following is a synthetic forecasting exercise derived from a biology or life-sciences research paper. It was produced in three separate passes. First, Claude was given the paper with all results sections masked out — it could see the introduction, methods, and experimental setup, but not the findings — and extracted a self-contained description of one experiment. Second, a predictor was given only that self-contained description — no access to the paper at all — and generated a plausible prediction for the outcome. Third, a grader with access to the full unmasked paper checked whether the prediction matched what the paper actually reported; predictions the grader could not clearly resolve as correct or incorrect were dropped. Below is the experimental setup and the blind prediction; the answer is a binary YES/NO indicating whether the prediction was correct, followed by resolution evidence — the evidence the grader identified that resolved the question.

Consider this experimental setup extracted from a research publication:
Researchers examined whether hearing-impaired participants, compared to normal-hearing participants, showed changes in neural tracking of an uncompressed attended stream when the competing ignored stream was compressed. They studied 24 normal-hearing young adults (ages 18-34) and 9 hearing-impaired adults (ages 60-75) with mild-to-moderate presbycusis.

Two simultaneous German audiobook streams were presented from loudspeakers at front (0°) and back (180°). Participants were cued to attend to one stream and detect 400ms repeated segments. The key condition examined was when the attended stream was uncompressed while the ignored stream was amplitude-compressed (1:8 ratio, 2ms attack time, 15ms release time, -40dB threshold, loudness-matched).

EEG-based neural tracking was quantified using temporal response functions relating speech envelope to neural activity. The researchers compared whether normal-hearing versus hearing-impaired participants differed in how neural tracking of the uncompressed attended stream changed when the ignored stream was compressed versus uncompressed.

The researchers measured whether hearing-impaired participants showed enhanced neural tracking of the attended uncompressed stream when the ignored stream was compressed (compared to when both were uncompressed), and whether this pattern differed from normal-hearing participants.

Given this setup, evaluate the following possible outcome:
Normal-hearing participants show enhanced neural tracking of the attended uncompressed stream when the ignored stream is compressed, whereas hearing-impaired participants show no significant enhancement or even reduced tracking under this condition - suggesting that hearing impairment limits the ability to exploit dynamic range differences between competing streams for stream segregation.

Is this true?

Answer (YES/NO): NO